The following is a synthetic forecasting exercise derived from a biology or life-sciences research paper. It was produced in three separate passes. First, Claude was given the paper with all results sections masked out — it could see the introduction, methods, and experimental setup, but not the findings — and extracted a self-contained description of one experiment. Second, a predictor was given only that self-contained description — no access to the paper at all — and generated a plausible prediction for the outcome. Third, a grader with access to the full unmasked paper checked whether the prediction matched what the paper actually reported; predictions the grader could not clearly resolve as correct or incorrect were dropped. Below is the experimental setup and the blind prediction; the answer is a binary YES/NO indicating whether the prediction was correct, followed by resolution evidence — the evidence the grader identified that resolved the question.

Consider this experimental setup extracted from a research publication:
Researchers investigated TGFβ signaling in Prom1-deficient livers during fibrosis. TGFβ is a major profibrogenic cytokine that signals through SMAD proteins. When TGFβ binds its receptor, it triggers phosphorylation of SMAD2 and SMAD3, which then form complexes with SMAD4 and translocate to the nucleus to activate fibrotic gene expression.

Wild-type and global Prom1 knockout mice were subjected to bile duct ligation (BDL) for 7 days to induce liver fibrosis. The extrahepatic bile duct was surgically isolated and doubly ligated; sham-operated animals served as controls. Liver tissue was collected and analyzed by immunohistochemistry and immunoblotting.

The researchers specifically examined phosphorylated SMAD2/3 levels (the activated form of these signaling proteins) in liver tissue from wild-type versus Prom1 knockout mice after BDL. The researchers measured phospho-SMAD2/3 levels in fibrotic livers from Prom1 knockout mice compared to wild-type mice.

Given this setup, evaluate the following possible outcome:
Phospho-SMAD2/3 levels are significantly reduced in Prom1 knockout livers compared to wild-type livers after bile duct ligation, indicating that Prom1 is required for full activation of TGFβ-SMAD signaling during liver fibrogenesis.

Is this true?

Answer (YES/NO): NO